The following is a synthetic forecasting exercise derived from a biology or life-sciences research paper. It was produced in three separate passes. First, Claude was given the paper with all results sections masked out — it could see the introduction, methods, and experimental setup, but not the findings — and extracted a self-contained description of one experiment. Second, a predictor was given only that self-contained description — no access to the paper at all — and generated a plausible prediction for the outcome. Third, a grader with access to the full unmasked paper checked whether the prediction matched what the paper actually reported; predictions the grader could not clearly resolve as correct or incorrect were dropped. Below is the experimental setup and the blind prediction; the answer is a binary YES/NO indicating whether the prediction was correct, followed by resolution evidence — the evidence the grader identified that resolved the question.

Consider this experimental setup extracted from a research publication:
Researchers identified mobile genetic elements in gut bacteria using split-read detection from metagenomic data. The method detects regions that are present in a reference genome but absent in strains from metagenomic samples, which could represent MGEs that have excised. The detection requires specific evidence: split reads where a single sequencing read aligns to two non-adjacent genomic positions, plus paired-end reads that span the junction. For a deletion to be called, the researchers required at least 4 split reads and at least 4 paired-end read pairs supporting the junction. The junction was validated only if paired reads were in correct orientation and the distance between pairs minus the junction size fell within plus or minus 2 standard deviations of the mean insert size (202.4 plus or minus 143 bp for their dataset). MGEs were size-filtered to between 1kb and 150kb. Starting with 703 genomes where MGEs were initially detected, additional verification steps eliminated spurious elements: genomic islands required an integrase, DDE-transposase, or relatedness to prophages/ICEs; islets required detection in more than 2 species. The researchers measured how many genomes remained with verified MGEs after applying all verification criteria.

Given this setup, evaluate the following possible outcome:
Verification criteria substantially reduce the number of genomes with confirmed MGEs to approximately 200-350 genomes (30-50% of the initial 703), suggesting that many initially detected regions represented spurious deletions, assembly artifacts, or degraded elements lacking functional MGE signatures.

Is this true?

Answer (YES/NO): NO